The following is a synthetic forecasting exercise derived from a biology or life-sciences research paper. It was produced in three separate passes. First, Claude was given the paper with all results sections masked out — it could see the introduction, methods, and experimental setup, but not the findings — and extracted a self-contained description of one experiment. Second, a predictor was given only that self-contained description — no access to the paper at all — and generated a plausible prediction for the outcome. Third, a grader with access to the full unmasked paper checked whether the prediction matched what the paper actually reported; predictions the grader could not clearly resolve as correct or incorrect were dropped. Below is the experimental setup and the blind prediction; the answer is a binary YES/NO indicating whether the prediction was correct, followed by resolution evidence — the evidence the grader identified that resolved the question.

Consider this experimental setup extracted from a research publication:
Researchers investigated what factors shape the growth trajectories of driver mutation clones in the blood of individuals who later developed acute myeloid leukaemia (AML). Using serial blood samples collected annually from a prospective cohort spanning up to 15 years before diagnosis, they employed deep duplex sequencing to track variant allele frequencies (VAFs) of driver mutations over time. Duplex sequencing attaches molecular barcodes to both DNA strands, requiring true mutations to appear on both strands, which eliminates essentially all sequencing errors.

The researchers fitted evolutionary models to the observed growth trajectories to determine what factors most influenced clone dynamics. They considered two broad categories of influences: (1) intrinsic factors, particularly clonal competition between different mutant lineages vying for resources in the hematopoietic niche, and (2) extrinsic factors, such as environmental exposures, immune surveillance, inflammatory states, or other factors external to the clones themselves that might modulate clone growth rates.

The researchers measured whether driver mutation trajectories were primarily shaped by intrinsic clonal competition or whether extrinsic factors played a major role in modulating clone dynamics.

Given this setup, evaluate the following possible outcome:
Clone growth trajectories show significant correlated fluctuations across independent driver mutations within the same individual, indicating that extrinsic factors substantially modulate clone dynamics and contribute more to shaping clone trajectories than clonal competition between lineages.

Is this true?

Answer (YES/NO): NO